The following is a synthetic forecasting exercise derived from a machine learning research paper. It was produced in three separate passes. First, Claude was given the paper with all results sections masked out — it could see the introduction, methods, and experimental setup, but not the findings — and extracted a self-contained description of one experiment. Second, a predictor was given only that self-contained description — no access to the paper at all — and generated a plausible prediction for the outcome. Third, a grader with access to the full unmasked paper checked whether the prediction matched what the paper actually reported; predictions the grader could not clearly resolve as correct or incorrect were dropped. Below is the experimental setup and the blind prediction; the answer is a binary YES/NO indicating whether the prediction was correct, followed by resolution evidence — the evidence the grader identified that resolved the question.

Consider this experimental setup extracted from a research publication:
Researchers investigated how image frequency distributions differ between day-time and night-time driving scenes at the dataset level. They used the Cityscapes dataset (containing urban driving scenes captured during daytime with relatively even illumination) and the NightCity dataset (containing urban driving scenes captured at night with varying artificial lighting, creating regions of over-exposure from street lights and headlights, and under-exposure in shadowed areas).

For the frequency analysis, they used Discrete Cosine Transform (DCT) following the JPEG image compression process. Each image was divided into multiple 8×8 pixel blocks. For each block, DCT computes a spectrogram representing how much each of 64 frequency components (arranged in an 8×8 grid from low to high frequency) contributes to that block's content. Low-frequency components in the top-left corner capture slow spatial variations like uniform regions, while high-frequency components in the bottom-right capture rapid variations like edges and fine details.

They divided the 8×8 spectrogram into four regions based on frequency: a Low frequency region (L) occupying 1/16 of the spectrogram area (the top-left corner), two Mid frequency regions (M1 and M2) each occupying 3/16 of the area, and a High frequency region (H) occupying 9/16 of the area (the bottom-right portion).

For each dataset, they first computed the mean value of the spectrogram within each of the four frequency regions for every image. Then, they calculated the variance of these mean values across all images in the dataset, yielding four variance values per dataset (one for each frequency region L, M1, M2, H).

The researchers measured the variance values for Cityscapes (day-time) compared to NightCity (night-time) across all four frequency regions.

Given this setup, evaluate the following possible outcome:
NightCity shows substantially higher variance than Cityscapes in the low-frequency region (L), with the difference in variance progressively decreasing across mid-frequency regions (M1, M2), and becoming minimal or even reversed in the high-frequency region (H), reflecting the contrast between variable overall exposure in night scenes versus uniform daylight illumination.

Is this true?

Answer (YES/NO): NO